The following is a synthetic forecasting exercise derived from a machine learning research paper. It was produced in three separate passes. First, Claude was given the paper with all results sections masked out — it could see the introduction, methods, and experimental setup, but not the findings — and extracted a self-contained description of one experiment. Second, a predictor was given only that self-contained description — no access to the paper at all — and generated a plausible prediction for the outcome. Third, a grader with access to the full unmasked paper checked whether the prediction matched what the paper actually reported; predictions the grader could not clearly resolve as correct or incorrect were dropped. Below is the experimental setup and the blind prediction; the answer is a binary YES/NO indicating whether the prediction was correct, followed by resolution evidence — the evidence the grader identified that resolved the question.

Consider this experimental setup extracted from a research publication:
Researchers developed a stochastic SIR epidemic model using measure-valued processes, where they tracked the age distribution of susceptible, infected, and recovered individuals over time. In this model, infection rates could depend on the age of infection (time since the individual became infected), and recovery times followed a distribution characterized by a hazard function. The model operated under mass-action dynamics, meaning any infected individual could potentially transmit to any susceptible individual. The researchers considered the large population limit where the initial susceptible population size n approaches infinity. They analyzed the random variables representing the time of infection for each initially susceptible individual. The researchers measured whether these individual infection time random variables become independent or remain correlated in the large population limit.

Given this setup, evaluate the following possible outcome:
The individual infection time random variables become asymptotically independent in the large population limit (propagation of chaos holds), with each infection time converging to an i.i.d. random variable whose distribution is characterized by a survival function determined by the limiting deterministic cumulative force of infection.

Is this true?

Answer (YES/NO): YES